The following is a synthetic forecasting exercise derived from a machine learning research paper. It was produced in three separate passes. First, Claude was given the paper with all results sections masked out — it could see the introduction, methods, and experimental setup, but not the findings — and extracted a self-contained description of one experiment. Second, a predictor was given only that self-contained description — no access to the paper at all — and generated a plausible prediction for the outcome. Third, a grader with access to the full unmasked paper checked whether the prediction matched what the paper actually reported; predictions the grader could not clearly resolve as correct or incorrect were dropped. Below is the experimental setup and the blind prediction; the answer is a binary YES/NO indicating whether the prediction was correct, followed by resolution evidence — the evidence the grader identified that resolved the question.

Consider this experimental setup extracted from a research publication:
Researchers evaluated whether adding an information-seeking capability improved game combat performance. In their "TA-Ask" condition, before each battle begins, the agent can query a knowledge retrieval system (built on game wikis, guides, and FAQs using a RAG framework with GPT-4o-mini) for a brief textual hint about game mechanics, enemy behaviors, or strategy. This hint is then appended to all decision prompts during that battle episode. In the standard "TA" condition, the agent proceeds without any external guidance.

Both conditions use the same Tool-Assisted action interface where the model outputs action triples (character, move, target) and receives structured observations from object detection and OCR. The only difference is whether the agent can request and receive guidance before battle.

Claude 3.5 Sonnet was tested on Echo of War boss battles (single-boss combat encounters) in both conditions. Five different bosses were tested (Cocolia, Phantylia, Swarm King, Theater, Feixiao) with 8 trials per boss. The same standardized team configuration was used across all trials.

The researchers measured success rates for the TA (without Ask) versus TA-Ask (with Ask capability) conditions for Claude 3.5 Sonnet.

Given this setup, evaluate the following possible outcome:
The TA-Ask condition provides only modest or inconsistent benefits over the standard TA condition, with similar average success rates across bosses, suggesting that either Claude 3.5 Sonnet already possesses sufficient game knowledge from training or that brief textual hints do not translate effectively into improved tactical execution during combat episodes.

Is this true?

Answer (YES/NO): NO